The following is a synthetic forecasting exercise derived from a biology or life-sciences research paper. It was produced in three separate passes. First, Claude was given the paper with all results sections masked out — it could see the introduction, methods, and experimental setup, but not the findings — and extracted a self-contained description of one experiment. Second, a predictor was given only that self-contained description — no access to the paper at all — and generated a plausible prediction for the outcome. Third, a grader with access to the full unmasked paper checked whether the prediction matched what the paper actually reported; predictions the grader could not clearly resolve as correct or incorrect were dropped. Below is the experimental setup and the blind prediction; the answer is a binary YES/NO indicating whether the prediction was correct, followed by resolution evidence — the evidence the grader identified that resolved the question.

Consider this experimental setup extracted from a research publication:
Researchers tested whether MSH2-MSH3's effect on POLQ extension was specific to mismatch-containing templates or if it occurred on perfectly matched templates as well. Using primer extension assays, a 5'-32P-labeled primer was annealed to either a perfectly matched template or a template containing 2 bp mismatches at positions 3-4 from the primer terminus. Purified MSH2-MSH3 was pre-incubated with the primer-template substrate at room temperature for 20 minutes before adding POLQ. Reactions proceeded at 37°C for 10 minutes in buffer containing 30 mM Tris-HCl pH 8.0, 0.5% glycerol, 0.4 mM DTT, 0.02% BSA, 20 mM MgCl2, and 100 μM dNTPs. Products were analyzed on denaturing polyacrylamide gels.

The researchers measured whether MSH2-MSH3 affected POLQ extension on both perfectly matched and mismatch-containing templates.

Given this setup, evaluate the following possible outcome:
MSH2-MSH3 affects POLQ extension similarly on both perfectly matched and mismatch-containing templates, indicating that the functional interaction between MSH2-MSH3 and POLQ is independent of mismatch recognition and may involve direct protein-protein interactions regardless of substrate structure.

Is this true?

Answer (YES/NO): NO